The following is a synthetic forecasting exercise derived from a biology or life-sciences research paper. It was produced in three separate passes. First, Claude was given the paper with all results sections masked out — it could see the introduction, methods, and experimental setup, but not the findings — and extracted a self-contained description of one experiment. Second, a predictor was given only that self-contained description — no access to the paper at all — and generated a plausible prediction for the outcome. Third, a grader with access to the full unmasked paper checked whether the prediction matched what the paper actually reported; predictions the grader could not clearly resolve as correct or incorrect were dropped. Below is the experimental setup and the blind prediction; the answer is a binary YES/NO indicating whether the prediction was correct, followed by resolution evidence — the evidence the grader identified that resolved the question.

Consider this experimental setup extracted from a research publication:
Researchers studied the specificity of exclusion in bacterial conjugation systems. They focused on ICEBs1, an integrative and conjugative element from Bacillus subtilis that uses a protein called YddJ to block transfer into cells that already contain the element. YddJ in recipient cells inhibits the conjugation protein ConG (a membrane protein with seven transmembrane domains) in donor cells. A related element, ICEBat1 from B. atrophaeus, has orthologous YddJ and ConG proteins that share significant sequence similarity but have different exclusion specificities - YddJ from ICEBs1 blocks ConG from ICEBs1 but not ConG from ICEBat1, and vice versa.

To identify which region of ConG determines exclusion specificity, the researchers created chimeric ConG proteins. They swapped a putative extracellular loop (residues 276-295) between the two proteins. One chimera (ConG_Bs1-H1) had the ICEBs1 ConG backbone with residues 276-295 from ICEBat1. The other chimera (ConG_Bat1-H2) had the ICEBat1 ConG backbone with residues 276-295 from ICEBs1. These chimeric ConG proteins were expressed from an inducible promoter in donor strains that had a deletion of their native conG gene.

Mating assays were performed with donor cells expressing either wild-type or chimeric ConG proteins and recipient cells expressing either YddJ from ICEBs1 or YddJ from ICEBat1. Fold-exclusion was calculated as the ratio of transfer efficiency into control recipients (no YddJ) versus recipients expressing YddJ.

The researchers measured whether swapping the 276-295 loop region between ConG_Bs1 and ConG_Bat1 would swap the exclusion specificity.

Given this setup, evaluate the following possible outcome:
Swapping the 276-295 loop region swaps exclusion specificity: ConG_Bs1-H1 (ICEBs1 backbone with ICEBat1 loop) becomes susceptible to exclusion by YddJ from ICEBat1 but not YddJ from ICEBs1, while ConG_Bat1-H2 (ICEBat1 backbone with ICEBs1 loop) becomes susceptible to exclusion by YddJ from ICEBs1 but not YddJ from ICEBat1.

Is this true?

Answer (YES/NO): YES